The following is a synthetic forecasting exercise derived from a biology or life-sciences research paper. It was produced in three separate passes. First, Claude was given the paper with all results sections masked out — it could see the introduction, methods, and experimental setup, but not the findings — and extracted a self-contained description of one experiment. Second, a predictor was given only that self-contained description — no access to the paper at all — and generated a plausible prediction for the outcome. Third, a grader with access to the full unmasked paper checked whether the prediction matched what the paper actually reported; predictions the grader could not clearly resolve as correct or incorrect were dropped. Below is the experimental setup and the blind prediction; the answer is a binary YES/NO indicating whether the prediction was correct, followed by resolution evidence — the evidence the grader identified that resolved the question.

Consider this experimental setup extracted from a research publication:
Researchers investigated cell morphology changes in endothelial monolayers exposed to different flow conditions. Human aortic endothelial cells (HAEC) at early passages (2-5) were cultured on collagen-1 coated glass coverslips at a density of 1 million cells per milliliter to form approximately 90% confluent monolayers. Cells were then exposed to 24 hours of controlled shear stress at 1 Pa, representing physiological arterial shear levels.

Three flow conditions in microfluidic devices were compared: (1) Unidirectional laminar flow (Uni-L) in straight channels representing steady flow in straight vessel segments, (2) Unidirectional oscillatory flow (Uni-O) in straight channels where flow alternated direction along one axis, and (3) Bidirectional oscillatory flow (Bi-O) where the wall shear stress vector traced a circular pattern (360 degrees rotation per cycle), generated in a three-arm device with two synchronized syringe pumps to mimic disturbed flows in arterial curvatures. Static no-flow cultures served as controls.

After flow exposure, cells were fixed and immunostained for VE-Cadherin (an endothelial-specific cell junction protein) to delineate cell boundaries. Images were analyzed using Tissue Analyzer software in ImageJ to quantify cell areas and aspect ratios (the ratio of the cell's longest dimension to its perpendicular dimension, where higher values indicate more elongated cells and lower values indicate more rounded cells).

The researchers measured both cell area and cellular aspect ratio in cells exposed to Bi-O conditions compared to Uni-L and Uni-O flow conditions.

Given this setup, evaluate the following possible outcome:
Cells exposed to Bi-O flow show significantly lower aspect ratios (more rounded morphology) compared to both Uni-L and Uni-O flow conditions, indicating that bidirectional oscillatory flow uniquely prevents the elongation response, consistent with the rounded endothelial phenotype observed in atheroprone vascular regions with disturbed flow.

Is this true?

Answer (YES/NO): NO